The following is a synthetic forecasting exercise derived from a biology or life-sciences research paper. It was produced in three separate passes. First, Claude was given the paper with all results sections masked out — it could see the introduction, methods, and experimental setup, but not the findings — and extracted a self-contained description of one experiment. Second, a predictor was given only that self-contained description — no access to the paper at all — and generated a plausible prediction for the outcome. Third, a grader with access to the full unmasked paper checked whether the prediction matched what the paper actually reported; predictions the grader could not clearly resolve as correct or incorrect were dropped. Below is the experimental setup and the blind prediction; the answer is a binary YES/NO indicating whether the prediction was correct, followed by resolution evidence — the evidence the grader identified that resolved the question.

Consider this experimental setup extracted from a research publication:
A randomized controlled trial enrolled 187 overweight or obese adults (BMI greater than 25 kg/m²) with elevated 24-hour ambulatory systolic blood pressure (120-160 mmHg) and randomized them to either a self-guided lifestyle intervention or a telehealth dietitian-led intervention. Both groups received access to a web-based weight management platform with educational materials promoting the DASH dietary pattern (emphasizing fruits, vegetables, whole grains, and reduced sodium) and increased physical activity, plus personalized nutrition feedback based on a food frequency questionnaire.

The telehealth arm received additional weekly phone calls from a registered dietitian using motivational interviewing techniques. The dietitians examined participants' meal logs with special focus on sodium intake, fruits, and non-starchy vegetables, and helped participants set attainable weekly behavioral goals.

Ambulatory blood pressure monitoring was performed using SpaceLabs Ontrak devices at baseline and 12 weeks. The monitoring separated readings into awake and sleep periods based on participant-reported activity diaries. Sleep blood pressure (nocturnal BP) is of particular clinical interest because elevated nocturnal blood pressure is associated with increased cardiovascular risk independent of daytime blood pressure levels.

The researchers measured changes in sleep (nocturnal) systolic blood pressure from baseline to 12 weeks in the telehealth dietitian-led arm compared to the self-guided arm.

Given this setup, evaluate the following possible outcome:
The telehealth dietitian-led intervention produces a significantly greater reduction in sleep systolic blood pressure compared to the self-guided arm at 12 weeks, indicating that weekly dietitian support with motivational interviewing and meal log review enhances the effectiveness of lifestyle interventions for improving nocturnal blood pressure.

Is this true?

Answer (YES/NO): YES